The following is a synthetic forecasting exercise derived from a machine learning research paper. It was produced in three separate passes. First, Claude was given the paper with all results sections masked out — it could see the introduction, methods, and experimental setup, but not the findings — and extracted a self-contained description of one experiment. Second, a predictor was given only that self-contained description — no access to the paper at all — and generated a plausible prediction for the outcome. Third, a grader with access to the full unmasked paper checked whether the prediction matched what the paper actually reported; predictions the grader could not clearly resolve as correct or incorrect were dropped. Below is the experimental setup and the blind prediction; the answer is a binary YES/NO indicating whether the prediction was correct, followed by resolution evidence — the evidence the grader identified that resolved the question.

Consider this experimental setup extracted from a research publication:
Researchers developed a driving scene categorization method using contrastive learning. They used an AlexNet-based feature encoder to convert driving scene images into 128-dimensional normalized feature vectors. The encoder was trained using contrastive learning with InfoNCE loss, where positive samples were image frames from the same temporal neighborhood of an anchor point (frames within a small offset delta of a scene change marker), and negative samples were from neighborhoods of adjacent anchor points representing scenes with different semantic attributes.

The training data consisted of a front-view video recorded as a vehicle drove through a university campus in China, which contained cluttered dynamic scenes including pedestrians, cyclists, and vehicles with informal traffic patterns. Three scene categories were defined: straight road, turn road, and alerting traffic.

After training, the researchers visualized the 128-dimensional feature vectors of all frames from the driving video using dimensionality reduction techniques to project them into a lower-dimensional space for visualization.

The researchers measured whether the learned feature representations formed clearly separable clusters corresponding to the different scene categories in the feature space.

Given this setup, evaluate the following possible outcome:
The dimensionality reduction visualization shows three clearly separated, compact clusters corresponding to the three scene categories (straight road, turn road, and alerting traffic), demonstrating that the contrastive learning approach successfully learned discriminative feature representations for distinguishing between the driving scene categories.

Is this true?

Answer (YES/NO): NO